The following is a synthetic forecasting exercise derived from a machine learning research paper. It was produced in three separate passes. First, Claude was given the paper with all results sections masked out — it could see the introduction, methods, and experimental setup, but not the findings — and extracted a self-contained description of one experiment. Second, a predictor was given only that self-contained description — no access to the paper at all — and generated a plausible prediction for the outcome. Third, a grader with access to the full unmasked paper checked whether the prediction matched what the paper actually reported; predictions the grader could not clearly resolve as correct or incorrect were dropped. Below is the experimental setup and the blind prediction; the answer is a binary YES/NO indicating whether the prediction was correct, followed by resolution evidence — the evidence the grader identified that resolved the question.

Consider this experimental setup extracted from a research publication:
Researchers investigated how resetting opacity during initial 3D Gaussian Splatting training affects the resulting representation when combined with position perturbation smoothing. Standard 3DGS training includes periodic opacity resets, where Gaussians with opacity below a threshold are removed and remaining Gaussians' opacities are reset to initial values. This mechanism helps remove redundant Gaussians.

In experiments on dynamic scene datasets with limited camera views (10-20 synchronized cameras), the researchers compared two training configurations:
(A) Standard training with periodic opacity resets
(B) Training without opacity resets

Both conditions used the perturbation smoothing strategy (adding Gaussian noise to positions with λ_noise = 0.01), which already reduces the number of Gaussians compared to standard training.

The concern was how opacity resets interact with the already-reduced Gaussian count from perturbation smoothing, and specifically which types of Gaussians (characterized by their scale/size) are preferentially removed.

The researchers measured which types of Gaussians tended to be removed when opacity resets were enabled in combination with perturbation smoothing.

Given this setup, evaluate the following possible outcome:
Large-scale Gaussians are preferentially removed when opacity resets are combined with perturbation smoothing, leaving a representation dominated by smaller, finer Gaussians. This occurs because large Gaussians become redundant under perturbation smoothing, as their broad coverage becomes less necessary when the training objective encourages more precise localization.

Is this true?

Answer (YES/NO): YES